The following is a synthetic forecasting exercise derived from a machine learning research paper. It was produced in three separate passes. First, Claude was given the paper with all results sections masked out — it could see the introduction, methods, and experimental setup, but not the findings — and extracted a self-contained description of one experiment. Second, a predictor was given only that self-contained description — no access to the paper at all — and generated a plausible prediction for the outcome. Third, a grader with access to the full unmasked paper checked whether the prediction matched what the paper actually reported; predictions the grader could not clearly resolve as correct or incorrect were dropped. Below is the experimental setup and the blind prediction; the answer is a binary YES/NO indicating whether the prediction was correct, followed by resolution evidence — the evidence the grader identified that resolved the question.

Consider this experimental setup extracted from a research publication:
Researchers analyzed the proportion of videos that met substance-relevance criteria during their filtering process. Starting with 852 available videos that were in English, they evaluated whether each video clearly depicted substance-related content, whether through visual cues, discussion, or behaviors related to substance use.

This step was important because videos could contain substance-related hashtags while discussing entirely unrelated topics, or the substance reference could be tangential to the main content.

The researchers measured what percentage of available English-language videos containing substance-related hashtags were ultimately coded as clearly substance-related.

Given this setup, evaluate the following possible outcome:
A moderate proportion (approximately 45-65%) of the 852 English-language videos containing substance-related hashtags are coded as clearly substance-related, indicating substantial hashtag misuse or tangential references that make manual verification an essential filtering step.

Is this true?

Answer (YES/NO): YES